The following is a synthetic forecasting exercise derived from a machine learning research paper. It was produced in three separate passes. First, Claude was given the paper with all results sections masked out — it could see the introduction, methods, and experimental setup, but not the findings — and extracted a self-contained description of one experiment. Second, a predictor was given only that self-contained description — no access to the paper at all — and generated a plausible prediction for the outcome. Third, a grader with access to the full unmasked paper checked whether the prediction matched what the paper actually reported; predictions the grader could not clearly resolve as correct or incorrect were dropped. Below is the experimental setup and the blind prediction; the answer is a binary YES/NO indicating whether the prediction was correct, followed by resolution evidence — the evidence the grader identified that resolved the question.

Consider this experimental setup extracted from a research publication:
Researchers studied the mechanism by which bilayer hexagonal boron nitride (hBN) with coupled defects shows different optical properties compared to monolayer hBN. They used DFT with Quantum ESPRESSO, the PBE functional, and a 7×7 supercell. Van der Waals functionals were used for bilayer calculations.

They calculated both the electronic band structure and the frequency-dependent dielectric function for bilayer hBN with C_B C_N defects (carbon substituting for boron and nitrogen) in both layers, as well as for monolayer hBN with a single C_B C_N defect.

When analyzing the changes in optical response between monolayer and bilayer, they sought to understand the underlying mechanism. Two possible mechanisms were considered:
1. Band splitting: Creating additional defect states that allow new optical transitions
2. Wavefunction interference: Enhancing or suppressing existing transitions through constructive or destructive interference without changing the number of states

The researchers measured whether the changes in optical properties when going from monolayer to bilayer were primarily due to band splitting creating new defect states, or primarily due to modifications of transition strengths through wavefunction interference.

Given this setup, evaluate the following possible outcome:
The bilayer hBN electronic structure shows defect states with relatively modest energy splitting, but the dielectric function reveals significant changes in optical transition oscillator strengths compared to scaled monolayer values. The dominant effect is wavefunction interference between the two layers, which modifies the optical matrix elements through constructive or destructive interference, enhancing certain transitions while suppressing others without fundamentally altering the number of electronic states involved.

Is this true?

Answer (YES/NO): NO